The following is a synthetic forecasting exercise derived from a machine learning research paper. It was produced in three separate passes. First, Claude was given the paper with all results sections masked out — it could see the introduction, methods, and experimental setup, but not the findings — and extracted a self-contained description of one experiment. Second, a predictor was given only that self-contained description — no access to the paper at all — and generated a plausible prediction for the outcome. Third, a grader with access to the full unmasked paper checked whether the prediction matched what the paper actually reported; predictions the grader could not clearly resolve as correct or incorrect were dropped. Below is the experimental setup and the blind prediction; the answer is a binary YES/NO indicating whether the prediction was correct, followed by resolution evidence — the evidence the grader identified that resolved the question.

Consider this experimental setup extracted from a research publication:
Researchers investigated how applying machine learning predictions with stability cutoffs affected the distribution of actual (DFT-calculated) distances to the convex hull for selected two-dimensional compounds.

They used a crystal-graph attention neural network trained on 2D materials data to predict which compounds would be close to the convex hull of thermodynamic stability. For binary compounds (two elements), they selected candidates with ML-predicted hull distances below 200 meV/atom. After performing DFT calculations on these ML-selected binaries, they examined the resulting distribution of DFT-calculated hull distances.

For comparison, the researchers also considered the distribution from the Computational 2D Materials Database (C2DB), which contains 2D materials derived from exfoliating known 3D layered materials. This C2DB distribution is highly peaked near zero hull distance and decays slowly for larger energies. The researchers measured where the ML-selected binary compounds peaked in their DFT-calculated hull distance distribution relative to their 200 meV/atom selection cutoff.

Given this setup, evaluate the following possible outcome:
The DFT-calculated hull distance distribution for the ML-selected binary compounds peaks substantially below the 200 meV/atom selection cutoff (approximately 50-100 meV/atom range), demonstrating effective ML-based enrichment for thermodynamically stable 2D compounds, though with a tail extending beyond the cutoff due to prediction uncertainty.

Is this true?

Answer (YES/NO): NO